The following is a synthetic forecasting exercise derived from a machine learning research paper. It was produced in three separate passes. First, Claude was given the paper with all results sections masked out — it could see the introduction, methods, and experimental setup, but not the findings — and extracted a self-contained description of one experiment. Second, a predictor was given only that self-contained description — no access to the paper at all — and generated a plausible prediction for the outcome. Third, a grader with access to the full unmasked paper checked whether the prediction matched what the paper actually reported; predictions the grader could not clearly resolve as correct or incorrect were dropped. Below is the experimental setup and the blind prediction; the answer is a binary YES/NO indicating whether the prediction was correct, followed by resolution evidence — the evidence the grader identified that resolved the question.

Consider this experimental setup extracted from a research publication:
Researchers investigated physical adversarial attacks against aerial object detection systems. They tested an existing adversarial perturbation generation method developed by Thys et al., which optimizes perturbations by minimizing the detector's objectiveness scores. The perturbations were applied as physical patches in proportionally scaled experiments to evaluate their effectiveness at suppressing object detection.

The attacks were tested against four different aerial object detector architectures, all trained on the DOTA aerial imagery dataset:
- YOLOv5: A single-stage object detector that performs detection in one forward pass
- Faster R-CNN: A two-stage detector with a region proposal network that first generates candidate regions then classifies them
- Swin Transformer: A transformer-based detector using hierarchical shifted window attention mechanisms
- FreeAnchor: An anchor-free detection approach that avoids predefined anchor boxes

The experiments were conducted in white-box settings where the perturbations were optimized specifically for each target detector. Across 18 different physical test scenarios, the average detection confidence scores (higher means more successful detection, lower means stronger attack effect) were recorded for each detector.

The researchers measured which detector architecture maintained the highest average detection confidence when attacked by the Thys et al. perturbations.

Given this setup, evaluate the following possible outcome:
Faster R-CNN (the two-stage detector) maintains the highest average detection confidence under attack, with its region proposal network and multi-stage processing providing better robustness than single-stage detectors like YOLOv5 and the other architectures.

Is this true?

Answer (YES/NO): NO